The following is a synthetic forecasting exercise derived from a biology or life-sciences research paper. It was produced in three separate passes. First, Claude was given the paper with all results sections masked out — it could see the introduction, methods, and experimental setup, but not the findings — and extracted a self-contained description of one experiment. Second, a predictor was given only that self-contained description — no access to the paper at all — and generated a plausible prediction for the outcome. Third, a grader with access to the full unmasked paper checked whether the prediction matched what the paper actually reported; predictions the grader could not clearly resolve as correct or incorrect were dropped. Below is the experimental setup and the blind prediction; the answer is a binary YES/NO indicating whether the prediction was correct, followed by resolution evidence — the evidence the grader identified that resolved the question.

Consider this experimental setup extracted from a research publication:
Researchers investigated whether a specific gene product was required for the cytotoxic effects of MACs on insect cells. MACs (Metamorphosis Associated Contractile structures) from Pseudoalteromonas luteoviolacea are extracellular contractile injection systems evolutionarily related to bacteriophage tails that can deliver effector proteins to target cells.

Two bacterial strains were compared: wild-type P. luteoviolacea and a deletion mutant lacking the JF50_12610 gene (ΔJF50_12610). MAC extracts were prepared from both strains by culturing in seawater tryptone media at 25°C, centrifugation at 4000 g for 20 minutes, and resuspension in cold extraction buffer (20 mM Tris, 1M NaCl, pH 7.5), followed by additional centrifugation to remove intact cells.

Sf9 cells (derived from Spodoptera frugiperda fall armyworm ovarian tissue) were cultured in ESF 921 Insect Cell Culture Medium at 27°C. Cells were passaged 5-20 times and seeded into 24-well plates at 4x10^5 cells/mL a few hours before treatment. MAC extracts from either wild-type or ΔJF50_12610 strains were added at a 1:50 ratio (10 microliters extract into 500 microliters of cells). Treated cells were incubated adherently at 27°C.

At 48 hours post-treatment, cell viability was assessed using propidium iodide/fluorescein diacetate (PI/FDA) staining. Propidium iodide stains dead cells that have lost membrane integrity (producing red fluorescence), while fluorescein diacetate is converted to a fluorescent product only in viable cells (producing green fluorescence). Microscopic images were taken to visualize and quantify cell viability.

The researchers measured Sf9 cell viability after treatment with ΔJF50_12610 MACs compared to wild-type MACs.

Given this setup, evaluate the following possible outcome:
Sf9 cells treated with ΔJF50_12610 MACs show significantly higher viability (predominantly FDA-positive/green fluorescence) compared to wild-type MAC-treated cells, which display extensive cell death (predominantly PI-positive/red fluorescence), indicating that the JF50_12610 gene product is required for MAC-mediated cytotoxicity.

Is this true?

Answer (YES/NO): YES